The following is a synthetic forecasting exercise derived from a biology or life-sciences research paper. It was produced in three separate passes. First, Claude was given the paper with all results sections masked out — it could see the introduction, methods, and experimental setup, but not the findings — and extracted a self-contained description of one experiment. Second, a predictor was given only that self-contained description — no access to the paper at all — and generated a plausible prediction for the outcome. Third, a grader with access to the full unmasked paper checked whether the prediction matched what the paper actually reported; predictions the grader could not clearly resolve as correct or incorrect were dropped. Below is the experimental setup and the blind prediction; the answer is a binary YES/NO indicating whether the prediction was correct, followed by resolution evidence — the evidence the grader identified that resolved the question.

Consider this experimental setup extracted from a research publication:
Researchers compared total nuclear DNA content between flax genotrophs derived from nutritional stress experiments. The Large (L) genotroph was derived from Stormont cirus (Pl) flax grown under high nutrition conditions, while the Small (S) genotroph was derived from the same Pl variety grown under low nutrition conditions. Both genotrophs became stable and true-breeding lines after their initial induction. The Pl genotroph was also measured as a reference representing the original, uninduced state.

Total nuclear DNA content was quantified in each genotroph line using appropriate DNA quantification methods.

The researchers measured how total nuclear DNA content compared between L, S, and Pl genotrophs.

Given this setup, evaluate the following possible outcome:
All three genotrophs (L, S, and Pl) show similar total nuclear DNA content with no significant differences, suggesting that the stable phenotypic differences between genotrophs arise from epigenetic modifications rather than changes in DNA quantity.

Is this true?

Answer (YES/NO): NO